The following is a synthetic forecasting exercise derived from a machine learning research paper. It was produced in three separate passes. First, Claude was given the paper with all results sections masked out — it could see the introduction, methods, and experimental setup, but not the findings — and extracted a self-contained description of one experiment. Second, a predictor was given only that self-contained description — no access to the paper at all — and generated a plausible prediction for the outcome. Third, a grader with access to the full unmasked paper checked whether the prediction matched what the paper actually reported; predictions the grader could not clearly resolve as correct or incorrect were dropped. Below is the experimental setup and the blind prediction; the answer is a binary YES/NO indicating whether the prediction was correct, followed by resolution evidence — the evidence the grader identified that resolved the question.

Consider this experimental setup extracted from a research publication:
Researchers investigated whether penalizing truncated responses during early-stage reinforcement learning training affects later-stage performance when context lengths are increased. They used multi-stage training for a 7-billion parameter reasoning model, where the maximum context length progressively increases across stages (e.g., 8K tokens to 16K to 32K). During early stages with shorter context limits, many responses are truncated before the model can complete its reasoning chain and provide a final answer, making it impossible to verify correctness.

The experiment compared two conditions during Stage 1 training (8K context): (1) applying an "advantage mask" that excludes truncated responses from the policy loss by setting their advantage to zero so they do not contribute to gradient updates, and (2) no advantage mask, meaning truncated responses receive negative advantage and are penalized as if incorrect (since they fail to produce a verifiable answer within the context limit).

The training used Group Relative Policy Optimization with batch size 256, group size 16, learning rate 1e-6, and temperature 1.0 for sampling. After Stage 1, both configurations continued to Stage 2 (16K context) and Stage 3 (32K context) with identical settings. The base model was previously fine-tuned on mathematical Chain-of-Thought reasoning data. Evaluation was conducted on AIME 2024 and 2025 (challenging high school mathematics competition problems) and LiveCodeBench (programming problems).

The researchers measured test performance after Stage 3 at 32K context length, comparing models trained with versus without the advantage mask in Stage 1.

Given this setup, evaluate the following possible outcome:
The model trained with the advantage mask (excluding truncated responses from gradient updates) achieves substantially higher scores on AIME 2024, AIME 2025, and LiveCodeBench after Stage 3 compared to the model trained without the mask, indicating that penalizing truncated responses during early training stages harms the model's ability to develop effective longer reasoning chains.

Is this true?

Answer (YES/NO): NO